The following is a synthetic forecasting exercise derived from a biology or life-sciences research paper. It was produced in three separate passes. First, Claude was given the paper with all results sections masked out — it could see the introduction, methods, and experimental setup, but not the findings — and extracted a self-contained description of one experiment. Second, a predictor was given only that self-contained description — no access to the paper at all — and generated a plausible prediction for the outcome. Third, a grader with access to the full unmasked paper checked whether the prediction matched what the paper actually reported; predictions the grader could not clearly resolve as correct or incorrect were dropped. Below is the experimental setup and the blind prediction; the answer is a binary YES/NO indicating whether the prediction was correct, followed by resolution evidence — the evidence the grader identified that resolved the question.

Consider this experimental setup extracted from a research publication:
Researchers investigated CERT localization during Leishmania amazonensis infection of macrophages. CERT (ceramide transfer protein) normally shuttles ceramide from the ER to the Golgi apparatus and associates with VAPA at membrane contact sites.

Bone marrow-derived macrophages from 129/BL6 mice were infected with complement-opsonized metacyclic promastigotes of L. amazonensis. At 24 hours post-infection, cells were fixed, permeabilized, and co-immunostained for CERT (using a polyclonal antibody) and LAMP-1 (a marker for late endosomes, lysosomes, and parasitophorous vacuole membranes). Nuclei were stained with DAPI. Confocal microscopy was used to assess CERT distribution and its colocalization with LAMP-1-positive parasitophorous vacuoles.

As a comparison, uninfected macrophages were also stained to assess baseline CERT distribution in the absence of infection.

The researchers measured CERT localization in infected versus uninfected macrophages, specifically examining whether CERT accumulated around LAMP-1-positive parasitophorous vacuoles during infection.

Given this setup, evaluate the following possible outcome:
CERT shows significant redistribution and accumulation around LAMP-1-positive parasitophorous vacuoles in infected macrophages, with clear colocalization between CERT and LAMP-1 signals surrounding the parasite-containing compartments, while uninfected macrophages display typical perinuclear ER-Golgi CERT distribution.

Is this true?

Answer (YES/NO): NO